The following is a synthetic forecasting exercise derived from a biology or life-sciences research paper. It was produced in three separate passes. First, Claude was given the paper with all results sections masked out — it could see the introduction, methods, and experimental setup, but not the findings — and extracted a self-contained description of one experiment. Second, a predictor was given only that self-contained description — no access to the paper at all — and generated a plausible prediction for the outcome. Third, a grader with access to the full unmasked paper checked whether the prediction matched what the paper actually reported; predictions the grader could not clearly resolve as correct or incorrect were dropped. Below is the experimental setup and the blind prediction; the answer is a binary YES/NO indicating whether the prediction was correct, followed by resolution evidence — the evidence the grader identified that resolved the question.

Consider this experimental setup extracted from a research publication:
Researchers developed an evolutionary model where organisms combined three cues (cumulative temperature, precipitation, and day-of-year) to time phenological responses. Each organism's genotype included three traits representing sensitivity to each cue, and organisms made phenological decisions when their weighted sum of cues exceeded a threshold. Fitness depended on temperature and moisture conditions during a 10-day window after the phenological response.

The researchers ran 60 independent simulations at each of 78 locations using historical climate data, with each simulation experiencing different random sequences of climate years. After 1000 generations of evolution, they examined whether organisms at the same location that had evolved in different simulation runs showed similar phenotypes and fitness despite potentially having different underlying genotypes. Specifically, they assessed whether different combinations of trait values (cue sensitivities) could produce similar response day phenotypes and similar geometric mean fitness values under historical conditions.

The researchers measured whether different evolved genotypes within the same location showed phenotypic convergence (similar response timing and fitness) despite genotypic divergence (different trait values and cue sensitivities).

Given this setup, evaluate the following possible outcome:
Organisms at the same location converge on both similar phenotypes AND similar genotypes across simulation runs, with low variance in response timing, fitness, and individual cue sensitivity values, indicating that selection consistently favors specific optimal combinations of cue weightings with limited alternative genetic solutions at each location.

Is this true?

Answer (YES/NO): NO